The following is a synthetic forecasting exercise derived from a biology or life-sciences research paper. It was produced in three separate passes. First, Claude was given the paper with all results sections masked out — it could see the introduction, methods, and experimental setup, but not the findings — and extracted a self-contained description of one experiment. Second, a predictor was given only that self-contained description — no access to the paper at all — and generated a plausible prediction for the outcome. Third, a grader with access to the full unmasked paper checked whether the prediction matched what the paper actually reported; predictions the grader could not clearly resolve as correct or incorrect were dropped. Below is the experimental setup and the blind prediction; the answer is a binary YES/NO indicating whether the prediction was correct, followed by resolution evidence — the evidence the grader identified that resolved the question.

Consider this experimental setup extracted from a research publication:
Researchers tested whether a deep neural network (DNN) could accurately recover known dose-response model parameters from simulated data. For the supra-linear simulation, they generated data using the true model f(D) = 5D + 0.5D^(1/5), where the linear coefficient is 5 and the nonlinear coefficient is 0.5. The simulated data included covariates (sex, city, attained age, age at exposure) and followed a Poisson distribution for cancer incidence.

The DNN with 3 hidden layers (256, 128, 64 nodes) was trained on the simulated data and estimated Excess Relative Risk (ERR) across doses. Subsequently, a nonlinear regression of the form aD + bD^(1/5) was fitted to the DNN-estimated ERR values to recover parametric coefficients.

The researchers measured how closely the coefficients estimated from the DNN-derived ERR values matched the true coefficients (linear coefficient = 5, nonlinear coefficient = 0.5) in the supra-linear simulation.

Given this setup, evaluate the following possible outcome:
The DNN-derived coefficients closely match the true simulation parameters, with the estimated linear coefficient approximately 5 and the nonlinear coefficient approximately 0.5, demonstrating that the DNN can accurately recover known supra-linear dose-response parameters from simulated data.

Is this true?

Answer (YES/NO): NO